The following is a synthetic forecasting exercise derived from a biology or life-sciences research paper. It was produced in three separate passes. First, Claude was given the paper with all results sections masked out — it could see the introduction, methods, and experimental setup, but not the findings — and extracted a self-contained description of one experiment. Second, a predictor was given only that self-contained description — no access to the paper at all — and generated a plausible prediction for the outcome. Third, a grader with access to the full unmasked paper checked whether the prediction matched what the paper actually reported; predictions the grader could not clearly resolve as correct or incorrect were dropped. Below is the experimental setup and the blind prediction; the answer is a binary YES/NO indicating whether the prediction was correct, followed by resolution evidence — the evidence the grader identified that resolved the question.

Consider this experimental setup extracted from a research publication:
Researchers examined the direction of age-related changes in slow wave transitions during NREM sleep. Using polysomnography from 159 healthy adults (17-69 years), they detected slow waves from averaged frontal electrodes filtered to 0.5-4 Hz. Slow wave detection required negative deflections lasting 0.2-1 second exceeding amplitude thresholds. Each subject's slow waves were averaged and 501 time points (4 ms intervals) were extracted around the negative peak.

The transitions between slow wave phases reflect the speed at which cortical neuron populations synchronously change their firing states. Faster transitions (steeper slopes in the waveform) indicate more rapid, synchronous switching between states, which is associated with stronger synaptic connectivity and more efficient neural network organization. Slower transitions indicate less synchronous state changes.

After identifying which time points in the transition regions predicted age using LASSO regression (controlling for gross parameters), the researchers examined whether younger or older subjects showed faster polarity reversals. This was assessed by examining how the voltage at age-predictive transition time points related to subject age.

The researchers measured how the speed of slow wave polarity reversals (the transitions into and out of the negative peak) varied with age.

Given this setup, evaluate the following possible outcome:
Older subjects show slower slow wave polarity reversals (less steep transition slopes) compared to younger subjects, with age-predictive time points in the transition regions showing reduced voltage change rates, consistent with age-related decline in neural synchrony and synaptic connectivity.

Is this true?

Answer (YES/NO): YES